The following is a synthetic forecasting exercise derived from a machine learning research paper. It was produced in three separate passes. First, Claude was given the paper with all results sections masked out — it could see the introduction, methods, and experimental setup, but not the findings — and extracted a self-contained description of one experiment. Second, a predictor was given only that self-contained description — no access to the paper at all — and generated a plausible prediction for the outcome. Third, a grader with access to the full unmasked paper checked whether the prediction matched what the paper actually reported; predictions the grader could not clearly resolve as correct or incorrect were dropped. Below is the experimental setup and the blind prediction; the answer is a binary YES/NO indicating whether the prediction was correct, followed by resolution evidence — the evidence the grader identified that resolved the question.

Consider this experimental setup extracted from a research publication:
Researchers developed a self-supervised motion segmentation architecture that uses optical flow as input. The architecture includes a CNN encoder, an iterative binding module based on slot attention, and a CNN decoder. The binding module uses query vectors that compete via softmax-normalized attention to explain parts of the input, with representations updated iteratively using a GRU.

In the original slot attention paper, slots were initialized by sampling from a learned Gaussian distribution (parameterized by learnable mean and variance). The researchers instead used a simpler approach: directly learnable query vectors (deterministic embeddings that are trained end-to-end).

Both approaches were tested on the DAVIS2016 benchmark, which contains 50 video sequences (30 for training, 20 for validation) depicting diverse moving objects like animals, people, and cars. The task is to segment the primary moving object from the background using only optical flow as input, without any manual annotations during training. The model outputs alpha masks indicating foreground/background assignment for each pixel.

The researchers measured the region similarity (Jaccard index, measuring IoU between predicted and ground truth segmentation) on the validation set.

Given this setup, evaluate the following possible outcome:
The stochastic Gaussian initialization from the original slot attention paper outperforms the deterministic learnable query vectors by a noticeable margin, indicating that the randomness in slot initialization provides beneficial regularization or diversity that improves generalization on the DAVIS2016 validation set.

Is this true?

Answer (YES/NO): NO